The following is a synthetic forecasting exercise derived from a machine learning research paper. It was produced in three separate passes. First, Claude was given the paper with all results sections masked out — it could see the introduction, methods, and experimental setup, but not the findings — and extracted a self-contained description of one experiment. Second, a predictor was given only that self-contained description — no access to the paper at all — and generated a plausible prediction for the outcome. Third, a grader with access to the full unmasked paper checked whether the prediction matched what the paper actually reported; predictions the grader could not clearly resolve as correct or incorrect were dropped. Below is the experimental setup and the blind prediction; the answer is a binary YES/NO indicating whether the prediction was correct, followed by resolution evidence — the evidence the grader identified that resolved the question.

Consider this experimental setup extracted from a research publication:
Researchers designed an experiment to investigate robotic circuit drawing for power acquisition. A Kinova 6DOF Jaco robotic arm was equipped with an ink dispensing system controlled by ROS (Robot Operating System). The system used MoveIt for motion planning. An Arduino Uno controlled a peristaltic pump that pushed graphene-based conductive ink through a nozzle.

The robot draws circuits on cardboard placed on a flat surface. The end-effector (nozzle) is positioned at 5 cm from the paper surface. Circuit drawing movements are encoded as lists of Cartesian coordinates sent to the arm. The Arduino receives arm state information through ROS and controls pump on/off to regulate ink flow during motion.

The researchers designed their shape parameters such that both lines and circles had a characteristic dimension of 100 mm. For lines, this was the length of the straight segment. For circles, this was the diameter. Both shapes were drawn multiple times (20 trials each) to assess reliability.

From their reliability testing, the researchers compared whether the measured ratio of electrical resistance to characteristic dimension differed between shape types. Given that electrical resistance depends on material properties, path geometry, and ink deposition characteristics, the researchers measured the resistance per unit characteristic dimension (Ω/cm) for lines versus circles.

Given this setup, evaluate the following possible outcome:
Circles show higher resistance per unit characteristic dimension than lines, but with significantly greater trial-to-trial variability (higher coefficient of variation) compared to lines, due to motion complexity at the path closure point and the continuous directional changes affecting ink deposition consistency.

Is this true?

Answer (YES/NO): NO